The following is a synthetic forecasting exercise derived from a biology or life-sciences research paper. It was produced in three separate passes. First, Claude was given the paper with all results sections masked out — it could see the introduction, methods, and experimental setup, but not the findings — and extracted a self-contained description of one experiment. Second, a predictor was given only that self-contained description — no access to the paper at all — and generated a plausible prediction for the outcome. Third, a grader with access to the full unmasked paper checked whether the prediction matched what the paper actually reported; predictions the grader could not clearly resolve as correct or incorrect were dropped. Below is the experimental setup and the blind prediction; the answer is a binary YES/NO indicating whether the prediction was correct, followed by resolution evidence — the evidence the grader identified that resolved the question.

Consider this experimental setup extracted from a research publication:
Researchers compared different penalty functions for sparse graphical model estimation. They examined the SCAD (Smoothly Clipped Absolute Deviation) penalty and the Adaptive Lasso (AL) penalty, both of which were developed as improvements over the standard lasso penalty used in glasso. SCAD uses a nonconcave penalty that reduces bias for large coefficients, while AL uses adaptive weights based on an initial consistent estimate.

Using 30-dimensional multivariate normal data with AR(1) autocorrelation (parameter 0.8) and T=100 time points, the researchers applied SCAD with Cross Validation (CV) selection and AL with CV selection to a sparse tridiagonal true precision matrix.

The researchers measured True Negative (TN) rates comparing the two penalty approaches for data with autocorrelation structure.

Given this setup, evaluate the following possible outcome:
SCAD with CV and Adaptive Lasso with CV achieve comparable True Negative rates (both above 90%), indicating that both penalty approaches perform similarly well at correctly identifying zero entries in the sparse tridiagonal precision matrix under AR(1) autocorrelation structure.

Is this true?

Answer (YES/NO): NO